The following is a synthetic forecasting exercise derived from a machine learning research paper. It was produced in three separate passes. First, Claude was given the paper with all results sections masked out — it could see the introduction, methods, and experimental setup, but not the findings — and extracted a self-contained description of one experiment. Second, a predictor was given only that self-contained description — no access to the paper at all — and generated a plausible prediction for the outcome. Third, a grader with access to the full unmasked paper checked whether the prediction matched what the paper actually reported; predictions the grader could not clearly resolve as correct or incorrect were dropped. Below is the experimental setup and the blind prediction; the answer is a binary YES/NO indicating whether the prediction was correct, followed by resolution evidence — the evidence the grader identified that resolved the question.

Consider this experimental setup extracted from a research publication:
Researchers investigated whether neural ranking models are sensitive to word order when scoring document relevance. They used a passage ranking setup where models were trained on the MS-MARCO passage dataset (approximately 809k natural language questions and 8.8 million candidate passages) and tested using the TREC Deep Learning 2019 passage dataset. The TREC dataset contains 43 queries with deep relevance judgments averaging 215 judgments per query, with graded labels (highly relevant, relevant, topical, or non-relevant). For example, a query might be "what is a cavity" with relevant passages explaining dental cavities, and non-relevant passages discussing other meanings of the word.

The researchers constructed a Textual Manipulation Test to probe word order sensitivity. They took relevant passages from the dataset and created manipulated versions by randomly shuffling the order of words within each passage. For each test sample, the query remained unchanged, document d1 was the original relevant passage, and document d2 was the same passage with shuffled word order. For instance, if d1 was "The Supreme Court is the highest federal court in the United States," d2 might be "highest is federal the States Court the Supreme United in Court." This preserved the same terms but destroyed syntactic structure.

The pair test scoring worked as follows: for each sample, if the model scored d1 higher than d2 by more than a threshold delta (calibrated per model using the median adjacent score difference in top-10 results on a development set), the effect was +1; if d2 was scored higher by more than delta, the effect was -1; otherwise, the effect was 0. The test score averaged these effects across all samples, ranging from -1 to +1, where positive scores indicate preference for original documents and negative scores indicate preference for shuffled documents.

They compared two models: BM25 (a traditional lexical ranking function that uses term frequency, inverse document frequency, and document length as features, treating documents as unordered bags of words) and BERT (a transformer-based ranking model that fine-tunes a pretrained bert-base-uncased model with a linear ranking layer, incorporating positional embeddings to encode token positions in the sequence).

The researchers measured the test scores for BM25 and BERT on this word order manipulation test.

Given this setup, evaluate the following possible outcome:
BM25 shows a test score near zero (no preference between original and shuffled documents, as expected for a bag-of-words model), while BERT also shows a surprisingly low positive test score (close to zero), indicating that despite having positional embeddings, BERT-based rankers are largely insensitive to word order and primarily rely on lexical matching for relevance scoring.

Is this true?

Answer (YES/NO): NO